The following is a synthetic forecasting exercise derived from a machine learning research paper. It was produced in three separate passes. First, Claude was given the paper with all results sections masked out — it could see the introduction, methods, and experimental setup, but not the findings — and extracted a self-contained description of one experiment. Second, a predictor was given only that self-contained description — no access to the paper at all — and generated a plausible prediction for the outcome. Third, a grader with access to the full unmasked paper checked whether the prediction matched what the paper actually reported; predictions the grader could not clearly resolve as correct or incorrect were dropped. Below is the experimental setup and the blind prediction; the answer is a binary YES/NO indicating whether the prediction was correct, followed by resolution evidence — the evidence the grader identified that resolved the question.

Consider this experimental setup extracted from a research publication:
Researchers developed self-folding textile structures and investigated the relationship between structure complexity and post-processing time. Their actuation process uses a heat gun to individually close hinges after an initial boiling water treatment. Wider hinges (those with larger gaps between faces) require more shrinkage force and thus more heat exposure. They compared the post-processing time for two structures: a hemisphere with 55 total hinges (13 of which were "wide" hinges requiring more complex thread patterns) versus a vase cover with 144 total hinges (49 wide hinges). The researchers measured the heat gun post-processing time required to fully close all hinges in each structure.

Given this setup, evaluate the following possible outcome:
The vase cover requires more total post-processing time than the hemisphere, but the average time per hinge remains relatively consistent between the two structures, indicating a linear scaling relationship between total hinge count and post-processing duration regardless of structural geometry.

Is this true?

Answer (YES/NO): NO